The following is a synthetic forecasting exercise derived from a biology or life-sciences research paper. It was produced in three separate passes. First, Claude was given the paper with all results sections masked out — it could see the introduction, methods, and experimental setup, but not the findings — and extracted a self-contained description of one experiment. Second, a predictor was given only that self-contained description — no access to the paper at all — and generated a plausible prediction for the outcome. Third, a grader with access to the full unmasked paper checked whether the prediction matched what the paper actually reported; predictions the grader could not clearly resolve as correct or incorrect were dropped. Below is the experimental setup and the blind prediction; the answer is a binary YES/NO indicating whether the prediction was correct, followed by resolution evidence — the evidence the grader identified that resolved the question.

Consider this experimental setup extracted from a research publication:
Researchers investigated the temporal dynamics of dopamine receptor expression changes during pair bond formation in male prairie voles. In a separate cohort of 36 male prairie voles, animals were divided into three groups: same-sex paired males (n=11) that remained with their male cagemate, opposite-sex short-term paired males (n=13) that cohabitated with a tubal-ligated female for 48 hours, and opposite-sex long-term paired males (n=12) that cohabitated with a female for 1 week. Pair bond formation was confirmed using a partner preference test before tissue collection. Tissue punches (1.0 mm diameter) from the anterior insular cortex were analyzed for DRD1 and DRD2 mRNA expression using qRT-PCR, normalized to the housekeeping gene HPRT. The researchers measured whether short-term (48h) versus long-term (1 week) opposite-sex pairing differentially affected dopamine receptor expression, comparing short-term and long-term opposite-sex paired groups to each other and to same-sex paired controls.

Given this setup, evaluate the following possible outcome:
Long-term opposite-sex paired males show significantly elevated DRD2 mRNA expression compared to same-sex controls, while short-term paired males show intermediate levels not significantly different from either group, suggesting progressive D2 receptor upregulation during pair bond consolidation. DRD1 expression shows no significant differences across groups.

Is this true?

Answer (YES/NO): NO